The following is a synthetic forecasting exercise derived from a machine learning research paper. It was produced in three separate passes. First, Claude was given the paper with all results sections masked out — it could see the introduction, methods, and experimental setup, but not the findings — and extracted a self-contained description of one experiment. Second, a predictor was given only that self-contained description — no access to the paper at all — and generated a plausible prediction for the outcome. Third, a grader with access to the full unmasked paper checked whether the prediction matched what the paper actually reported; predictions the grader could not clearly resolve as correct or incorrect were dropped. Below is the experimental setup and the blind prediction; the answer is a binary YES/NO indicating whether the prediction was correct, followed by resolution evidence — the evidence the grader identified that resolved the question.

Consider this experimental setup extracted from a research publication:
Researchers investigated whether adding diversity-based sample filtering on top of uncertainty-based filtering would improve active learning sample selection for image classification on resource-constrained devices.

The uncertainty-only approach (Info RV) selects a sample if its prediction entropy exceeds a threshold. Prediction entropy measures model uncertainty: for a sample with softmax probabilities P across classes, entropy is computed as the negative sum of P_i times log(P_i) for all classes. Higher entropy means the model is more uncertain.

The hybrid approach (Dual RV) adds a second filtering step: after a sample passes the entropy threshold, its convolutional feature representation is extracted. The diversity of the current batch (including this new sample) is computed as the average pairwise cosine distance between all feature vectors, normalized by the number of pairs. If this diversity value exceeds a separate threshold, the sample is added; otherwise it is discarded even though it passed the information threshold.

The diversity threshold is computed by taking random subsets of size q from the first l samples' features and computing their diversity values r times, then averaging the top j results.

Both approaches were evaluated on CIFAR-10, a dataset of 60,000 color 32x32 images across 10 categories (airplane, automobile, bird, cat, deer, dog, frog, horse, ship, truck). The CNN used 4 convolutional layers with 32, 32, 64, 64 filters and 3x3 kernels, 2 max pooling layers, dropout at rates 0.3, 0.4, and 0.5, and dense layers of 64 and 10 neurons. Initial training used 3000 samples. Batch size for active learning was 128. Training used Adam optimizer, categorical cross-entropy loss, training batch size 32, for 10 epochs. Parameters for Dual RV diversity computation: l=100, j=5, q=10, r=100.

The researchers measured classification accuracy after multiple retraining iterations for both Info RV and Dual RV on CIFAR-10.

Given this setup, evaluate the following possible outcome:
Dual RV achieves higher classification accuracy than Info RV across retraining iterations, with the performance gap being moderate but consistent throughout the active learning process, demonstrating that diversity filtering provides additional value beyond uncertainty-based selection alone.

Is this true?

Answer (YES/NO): NO